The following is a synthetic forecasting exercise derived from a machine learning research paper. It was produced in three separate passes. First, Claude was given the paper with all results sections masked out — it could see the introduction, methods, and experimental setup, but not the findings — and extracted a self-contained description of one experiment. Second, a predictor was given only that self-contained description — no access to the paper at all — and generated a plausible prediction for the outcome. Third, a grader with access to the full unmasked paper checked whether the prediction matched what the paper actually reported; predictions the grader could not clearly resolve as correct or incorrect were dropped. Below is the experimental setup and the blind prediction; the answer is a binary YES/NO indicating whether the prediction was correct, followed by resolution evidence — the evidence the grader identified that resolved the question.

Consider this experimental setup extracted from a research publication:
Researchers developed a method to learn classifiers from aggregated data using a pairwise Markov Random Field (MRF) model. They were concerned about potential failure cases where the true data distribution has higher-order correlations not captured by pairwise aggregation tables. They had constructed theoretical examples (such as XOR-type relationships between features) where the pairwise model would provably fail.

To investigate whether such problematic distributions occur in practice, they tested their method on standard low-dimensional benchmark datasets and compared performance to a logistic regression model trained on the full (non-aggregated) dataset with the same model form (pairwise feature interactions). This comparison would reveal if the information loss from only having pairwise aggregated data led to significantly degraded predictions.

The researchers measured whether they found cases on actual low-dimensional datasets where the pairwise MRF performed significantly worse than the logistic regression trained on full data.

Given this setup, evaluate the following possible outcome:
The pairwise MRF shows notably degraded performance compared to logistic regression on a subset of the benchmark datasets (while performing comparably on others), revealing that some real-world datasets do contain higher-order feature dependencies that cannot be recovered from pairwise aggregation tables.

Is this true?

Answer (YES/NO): NO